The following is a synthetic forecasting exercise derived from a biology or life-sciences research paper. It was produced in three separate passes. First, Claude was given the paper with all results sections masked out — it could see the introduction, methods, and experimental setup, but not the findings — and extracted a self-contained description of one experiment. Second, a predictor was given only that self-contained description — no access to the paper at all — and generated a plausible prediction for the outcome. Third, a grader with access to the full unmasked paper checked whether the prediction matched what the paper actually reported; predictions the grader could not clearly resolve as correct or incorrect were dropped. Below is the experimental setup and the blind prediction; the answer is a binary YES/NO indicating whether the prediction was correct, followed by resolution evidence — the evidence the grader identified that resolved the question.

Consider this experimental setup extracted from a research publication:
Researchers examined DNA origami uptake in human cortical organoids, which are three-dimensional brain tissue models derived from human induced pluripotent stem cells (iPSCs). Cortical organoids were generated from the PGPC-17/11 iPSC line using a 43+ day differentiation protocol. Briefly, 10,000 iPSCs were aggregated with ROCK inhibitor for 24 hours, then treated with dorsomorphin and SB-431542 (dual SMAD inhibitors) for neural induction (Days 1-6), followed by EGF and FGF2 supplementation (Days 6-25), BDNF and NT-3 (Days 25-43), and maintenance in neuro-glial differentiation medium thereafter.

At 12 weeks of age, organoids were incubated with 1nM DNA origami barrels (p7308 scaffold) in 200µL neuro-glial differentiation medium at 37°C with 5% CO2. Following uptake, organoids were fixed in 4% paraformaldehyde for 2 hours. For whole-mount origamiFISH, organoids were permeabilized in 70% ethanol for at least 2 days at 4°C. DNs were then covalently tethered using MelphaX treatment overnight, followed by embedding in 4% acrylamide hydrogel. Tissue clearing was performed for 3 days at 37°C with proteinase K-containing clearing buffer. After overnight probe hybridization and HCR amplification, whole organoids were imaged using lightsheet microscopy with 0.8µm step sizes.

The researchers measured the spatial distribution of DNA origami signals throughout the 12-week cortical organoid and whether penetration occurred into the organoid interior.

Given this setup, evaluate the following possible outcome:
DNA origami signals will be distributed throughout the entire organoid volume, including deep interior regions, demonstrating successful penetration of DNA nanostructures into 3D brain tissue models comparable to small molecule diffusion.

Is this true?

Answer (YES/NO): NO